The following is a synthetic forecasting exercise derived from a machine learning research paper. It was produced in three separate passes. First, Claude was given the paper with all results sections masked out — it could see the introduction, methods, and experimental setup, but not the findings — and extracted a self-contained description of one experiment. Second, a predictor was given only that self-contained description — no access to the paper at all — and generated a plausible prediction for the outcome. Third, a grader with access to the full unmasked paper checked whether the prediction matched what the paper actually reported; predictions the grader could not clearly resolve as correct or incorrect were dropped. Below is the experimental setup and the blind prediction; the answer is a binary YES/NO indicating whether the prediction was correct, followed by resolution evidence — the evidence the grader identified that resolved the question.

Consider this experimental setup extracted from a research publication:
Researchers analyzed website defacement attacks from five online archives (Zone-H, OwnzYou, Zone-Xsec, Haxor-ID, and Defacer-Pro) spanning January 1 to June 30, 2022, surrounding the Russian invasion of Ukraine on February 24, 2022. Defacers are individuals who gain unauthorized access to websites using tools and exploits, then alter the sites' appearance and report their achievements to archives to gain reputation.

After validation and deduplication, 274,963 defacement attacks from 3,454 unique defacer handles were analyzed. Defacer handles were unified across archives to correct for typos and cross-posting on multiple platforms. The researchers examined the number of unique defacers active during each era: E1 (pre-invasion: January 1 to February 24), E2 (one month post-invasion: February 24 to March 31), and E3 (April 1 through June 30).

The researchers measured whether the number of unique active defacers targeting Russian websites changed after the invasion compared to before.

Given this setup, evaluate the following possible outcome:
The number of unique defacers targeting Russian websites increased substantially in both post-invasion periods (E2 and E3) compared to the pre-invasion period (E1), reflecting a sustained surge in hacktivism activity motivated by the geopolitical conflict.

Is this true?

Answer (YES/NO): NO